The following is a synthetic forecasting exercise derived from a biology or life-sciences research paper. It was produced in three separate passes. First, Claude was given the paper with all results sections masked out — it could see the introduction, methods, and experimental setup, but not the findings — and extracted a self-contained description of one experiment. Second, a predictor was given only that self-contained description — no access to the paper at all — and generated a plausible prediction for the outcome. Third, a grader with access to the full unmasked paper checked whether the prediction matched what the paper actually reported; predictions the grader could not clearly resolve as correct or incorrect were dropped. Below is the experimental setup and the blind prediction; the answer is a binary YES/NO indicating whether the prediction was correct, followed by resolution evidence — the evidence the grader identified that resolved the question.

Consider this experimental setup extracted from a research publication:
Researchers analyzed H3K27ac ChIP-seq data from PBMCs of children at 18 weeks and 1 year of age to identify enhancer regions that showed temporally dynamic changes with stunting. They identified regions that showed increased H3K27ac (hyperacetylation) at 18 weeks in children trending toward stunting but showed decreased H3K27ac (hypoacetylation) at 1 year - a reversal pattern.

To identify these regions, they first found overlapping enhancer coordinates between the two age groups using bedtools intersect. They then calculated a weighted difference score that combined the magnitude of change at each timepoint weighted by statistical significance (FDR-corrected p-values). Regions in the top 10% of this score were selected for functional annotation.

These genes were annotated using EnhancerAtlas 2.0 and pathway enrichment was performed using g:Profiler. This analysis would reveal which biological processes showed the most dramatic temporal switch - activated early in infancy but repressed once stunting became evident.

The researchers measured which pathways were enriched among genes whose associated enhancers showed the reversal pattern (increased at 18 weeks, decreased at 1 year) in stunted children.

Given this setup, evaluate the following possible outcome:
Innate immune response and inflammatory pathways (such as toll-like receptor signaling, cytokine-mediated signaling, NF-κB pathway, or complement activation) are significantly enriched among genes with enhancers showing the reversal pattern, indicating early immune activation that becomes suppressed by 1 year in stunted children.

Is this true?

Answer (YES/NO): NO